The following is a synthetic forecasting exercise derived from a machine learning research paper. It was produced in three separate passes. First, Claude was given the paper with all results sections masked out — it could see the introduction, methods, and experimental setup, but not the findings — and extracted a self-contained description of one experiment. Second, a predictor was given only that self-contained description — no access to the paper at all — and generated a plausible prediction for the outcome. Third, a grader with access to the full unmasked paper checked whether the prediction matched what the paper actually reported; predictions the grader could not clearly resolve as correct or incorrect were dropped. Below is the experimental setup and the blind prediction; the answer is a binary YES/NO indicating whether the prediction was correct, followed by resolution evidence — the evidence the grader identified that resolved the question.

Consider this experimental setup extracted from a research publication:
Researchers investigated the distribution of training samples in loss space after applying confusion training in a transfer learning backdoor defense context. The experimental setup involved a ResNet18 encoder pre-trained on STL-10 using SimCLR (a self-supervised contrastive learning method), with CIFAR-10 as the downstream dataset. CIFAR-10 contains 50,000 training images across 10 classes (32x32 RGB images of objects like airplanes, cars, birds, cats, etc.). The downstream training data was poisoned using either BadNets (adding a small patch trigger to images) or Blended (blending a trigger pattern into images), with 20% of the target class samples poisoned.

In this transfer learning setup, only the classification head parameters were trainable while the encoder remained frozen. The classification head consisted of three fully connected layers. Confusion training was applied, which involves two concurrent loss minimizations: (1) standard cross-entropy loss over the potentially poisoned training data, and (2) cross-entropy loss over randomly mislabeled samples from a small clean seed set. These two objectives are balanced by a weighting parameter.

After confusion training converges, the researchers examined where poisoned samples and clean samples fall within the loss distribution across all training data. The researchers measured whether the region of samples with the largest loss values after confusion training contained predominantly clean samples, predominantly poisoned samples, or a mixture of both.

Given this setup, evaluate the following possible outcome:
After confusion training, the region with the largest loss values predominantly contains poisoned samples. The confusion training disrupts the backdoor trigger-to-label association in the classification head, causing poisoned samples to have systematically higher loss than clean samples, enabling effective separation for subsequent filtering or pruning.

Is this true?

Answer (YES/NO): NO